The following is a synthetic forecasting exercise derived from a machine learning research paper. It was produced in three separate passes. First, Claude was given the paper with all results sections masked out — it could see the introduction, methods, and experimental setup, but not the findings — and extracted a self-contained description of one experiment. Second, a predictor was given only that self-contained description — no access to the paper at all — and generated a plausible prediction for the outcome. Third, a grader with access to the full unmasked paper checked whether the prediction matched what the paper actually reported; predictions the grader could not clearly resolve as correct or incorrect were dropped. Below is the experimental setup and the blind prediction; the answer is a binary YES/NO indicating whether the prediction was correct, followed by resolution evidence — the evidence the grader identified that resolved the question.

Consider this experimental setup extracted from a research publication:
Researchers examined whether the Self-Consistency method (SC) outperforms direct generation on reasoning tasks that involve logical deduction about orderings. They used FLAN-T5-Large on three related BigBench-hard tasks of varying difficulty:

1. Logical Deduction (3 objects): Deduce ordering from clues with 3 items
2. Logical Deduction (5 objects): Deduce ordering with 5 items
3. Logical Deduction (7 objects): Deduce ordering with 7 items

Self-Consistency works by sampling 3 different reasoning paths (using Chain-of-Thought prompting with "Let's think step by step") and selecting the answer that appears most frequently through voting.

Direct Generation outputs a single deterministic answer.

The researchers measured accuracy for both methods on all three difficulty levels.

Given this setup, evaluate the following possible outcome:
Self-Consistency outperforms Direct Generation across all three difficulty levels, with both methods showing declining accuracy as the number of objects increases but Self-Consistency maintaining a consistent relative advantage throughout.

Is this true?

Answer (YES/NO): NO